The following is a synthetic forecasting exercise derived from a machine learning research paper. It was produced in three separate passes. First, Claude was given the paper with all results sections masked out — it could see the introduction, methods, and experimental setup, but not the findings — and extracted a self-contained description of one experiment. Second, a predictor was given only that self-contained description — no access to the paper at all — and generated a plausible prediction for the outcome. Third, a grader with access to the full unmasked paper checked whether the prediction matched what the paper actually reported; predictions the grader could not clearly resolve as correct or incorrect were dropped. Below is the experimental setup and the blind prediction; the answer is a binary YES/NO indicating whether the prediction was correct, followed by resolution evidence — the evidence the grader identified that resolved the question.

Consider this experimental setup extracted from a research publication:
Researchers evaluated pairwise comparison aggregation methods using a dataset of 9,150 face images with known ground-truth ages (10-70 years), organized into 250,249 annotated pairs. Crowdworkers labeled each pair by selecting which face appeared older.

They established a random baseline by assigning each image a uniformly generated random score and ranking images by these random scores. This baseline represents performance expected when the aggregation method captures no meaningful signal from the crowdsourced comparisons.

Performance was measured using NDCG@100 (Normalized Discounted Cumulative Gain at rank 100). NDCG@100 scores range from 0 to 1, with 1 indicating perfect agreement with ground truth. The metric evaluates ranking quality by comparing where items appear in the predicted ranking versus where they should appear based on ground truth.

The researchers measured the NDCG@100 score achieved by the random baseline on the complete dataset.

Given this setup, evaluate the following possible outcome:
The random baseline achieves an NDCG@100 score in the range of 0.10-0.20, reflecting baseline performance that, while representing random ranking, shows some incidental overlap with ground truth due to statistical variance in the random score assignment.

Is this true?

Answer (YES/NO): NO